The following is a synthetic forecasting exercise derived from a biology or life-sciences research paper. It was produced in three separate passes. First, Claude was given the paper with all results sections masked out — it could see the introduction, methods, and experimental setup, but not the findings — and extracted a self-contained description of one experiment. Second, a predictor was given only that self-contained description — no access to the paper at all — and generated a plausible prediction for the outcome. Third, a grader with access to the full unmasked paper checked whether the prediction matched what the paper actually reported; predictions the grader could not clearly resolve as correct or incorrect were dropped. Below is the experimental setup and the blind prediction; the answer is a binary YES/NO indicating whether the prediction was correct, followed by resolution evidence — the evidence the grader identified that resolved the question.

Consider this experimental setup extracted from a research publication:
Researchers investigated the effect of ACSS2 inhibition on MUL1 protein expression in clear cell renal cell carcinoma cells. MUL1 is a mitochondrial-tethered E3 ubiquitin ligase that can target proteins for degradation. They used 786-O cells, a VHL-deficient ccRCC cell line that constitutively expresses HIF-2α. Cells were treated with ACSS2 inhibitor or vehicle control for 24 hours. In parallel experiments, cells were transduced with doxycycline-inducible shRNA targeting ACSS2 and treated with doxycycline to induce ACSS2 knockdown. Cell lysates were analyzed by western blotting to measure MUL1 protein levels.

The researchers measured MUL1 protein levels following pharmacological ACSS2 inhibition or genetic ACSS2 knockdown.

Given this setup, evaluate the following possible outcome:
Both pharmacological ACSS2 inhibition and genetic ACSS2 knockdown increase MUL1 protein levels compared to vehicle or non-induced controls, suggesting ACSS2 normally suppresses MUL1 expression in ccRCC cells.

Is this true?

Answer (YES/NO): YES